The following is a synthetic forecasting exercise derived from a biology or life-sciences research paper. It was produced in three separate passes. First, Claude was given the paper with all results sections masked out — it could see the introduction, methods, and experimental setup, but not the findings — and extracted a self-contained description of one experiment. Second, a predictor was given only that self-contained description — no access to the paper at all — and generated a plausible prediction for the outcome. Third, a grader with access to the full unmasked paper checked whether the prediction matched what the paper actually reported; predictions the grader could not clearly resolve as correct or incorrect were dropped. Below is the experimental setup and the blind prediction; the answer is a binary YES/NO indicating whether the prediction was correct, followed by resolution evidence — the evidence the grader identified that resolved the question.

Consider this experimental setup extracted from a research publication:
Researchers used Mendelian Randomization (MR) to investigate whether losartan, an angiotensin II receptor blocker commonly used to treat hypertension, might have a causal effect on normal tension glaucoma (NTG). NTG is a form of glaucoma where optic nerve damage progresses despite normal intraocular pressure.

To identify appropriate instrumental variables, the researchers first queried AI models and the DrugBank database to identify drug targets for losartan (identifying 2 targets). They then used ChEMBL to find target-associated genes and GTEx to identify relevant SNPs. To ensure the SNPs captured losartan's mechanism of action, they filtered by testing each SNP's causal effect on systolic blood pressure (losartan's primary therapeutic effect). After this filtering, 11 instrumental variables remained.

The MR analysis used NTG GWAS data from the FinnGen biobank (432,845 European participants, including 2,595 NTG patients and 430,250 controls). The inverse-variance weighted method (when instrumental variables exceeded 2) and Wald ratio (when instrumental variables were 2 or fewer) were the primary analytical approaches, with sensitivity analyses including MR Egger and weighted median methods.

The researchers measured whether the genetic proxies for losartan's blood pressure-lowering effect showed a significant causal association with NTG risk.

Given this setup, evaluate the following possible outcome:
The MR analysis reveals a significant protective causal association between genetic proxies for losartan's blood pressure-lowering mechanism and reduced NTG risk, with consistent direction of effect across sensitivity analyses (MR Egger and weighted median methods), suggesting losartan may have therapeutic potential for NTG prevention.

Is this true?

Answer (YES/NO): NO